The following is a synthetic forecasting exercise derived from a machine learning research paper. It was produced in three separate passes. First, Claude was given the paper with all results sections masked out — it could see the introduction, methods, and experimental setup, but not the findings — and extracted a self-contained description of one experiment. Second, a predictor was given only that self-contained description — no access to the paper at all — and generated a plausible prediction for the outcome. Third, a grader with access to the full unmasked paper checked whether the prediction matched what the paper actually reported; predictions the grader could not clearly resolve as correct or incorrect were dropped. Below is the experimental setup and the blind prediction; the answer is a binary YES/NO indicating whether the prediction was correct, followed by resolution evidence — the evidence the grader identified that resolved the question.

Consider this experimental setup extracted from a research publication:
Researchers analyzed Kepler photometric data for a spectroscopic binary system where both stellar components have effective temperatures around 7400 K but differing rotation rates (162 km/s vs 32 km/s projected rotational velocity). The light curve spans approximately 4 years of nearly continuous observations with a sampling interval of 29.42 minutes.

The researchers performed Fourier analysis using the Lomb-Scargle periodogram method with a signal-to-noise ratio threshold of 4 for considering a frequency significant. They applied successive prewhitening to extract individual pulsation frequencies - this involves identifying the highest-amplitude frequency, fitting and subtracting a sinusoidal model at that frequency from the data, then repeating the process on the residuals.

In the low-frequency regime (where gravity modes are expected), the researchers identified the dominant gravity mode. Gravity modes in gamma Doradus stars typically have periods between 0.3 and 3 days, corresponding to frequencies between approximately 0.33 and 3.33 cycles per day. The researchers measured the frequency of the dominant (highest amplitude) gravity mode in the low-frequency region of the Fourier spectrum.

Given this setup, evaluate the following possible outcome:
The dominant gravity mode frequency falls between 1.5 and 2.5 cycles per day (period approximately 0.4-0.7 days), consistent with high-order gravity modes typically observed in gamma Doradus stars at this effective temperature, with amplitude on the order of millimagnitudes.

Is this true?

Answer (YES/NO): YES